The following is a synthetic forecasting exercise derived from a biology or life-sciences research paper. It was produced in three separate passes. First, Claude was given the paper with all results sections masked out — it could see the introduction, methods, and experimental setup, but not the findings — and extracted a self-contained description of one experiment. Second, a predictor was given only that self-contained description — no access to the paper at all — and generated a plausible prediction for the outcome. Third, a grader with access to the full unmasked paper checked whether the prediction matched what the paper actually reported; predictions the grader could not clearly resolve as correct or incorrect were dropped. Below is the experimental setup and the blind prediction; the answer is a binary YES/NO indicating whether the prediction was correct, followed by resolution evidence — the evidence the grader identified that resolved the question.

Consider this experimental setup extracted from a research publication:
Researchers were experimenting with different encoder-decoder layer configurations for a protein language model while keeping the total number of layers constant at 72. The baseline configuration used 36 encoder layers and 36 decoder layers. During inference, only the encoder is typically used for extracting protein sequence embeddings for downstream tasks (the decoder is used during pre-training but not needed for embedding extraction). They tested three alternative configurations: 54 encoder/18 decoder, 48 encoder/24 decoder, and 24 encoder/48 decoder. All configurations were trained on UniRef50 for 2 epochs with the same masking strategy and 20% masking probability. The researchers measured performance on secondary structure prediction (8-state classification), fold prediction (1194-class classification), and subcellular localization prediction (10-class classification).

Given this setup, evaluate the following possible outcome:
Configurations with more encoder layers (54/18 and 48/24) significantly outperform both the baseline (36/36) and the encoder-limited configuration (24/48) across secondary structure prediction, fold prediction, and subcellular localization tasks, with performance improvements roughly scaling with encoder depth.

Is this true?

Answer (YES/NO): NO